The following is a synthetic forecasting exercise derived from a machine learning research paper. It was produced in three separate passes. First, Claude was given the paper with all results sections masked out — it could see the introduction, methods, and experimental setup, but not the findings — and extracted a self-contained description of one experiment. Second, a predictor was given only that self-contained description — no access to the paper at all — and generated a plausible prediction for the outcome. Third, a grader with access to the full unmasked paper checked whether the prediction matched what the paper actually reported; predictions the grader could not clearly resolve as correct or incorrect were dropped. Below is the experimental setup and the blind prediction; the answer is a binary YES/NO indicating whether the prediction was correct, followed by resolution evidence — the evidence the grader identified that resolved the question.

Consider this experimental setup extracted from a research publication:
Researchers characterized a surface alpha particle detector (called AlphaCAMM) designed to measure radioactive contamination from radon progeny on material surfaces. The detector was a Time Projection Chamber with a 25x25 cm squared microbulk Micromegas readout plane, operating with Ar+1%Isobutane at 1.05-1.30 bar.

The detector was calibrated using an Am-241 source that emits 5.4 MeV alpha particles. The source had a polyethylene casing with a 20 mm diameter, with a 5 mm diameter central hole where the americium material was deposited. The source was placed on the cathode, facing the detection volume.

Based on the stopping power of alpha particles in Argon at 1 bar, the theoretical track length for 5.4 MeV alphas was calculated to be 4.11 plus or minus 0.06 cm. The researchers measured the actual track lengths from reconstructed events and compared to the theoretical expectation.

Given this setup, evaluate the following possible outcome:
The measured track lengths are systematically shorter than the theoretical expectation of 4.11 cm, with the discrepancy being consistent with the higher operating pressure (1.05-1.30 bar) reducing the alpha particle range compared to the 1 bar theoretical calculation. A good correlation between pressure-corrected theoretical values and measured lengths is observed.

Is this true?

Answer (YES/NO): NO